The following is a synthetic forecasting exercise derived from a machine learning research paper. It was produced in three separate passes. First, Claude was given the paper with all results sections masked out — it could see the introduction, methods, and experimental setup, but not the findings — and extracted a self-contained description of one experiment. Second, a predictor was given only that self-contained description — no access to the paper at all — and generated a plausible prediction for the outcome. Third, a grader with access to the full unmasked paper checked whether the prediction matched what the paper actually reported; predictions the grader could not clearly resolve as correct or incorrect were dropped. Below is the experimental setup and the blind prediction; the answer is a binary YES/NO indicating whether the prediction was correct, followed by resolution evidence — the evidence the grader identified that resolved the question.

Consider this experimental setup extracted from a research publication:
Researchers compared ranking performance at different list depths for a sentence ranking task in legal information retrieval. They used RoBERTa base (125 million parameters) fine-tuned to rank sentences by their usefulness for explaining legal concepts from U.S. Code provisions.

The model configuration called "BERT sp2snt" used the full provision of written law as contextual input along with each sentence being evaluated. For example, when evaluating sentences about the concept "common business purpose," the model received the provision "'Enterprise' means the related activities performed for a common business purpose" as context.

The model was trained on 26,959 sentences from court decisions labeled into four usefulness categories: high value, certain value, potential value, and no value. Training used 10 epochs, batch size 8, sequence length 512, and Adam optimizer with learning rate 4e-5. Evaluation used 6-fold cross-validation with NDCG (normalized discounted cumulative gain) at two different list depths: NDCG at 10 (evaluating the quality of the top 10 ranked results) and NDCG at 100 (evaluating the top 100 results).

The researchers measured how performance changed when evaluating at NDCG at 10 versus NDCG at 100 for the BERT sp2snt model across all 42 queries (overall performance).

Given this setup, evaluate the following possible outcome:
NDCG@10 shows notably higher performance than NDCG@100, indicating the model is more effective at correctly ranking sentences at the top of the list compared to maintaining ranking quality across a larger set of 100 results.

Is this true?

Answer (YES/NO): NO